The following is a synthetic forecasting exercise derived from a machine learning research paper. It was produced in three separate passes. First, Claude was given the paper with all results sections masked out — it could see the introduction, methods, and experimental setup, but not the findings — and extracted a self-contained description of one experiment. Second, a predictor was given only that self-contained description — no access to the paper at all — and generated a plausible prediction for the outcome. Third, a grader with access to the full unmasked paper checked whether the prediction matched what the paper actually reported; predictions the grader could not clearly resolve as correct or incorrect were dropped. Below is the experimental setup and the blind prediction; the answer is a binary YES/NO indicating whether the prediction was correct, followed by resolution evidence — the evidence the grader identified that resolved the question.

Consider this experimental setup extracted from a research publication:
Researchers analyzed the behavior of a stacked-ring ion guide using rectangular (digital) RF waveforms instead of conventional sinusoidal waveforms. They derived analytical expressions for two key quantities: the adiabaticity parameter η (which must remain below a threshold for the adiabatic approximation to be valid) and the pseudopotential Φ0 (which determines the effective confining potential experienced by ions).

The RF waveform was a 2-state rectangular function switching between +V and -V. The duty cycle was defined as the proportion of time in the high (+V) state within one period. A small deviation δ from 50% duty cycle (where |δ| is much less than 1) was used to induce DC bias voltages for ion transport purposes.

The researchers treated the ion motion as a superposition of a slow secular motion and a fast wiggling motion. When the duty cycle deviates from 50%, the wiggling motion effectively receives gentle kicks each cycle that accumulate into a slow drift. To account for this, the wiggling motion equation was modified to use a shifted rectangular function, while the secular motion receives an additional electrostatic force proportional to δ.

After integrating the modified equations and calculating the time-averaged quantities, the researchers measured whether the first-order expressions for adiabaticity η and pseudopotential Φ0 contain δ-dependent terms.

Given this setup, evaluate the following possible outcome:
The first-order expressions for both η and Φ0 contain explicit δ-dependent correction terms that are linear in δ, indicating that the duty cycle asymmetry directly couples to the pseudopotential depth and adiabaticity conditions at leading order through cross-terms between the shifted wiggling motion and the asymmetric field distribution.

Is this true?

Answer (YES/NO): NO